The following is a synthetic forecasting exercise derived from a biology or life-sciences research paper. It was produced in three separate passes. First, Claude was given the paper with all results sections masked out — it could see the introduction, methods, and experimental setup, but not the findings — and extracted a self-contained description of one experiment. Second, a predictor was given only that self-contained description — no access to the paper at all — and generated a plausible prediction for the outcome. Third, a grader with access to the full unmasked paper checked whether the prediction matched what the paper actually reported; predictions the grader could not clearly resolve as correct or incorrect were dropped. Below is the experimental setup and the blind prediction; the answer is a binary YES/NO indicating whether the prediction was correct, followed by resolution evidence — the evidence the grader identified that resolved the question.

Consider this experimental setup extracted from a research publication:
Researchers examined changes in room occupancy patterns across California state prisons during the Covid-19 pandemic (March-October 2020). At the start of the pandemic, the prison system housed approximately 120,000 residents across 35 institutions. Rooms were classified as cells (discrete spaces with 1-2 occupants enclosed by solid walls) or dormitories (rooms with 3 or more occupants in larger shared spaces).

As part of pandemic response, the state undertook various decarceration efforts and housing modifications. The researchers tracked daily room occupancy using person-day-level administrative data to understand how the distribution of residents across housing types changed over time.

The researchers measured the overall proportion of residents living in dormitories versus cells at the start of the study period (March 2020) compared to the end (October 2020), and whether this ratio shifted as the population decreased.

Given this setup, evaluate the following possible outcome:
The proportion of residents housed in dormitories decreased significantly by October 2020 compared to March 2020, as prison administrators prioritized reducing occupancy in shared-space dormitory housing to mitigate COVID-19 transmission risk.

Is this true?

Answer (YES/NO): NO